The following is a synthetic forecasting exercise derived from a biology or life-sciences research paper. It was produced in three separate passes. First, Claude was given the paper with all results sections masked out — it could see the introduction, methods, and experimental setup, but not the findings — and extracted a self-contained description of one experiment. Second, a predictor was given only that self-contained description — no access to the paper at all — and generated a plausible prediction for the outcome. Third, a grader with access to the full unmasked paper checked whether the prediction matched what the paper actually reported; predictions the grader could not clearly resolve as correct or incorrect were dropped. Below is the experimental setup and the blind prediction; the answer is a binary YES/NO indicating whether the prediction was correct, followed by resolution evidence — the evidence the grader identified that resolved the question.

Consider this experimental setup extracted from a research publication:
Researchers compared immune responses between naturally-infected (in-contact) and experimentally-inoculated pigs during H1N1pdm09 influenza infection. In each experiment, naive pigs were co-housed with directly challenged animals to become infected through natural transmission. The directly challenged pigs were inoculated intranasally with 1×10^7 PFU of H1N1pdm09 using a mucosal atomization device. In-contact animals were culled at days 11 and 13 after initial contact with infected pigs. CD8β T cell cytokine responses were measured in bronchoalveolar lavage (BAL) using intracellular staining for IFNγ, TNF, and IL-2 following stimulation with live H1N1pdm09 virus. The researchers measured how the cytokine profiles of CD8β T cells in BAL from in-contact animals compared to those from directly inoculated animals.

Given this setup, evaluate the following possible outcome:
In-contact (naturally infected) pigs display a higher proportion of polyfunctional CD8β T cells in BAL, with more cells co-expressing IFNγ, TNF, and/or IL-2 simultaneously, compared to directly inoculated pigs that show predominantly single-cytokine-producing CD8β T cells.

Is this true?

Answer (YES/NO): NO